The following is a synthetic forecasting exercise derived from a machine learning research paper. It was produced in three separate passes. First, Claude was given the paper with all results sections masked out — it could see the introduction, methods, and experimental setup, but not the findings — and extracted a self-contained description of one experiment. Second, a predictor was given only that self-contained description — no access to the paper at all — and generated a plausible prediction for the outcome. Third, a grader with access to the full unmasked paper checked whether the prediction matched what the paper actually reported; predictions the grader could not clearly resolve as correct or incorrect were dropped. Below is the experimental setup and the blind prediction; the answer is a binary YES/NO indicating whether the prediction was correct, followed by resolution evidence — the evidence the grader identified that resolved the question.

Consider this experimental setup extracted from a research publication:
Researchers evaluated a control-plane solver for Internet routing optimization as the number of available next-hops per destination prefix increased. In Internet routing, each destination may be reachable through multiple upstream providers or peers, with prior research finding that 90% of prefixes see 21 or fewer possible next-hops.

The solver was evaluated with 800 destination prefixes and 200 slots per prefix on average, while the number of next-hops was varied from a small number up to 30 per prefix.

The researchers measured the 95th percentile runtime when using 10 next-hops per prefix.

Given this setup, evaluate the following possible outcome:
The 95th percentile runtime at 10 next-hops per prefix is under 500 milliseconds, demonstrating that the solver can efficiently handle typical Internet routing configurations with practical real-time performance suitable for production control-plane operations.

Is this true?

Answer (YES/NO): YES